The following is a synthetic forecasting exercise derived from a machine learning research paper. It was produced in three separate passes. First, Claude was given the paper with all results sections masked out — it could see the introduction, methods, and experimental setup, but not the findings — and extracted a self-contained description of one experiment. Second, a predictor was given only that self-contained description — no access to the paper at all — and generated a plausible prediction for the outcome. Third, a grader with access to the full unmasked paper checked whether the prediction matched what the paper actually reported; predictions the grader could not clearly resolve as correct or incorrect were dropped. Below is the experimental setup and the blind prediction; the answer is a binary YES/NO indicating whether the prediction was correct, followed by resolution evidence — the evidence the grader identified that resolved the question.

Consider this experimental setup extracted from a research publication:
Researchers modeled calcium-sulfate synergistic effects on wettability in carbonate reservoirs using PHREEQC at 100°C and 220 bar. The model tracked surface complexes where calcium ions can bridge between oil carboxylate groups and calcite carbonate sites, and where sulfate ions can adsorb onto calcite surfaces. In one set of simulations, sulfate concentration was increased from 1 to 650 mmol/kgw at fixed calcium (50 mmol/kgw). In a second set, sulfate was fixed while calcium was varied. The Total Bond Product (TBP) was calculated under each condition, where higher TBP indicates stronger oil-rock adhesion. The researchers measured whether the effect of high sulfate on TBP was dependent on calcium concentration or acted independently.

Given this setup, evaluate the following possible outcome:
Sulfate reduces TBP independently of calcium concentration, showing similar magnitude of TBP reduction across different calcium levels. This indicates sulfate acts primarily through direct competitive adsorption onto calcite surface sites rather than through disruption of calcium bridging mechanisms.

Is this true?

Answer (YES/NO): NO